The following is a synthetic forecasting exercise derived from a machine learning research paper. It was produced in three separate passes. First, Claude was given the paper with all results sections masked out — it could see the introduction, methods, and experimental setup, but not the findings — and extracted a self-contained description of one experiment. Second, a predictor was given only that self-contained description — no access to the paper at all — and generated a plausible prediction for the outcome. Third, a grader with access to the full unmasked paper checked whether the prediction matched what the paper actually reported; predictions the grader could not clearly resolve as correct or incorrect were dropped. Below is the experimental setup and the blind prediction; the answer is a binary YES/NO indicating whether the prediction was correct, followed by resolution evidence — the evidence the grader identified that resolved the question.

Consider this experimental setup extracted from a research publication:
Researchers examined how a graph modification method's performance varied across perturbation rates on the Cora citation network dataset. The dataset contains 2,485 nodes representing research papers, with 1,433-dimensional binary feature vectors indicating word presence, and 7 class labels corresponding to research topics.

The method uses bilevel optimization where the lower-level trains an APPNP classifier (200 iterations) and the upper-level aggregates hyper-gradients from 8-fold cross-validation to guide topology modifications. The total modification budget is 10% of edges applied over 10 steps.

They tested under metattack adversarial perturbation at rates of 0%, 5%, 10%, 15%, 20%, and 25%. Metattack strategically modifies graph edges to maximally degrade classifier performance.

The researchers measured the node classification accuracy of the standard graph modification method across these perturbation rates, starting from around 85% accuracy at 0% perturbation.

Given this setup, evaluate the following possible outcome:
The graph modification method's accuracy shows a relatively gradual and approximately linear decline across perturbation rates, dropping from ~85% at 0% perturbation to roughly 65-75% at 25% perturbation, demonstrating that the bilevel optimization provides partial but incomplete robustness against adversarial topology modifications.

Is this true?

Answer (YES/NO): NO